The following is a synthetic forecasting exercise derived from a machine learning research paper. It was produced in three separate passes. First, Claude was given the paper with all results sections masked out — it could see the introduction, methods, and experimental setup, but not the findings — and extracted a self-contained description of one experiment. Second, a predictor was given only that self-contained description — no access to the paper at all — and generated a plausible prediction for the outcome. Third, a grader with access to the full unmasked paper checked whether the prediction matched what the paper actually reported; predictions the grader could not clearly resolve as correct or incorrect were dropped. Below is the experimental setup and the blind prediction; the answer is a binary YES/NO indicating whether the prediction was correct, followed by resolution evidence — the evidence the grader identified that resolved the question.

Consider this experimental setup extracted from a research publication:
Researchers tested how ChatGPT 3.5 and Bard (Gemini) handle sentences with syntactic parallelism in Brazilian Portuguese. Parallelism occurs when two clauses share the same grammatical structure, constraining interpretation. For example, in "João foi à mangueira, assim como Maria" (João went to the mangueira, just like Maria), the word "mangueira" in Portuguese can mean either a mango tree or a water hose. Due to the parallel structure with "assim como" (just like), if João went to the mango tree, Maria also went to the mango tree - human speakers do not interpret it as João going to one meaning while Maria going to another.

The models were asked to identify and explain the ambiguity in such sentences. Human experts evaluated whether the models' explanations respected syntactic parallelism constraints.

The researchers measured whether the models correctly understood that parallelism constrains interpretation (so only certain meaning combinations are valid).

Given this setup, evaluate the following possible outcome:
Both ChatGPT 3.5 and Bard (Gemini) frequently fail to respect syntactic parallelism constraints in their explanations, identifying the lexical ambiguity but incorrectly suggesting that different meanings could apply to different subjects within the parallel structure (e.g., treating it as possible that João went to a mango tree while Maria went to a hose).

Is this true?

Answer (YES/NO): NO